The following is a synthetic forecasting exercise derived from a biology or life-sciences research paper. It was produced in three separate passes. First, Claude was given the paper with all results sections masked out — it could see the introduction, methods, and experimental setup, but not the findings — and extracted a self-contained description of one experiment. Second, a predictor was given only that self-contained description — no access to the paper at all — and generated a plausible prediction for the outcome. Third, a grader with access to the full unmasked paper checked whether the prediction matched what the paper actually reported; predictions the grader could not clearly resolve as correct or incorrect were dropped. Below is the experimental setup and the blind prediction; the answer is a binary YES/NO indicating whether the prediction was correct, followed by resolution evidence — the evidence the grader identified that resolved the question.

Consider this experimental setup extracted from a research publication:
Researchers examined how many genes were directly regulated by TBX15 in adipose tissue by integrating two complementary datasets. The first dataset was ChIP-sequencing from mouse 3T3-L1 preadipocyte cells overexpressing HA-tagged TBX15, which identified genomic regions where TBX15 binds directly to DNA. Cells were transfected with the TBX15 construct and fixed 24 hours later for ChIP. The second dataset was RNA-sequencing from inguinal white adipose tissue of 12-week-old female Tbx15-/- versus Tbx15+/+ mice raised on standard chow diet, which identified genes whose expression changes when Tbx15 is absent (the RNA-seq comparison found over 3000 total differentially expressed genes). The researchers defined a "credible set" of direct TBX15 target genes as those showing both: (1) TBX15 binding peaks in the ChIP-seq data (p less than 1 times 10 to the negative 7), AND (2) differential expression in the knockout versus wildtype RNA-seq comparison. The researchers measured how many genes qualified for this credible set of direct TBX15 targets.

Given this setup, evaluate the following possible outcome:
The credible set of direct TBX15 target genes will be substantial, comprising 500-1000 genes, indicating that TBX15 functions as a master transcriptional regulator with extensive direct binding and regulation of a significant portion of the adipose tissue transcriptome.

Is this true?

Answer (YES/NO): NO